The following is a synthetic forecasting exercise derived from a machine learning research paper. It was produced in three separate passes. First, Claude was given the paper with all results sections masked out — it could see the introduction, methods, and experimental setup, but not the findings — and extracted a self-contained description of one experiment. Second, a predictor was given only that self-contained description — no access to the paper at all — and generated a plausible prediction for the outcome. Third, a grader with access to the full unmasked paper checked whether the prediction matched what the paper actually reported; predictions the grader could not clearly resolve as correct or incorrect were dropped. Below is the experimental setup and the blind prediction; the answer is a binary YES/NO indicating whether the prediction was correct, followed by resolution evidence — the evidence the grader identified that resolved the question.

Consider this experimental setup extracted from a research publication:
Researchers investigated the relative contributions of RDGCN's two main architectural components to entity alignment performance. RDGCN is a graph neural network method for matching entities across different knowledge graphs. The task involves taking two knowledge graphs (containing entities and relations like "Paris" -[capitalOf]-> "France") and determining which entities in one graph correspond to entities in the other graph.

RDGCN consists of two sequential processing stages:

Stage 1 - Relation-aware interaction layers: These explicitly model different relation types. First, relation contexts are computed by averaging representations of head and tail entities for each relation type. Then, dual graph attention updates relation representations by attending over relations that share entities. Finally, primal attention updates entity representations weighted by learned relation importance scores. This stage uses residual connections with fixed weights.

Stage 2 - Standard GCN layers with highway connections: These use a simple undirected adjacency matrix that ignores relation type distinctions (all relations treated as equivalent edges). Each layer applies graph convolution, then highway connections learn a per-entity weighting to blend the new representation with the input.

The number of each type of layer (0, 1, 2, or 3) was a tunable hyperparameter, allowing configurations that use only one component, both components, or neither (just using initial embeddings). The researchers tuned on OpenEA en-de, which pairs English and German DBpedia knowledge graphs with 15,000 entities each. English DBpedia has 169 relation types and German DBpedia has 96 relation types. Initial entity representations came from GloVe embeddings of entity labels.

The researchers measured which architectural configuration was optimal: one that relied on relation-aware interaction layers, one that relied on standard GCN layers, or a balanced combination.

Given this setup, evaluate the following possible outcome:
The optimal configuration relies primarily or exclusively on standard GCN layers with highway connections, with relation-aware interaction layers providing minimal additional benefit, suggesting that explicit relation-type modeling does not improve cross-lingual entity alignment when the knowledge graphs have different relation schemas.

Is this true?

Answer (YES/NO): YES